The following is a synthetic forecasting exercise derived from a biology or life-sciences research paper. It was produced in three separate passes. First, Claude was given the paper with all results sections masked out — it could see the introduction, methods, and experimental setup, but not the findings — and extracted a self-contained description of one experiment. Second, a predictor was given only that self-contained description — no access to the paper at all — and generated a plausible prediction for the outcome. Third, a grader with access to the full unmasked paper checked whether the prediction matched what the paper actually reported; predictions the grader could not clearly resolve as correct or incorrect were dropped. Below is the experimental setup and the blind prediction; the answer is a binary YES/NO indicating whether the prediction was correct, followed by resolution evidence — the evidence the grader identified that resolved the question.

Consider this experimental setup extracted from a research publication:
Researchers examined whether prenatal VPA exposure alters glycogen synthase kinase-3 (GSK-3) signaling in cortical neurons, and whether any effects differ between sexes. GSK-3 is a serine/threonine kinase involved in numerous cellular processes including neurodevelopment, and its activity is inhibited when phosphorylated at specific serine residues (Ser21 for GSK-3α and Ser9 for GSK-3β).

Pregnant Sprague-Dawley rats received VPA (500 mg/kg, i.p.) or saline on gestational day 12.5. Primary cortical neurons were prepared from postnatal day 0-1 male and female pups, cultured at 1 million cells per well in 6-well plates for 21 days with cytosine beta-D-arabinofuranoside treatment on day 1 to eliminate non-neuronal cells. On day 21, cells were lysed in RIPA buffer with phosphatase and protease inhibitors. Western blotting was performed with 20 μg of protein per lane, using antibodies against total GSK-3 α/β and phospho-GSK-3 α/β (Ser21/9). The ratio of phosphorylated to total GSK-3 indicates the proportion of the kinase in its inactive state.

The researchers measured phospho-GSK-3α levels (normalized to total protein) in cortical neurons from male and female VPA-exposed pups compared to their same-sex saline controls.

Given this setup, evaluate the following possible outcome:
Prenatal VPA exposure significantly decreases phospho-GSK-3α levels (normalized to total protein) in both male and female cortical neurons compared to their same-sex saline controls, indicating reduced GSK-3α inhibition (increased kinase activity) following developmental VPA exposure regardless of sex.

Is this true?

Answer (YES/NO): NO